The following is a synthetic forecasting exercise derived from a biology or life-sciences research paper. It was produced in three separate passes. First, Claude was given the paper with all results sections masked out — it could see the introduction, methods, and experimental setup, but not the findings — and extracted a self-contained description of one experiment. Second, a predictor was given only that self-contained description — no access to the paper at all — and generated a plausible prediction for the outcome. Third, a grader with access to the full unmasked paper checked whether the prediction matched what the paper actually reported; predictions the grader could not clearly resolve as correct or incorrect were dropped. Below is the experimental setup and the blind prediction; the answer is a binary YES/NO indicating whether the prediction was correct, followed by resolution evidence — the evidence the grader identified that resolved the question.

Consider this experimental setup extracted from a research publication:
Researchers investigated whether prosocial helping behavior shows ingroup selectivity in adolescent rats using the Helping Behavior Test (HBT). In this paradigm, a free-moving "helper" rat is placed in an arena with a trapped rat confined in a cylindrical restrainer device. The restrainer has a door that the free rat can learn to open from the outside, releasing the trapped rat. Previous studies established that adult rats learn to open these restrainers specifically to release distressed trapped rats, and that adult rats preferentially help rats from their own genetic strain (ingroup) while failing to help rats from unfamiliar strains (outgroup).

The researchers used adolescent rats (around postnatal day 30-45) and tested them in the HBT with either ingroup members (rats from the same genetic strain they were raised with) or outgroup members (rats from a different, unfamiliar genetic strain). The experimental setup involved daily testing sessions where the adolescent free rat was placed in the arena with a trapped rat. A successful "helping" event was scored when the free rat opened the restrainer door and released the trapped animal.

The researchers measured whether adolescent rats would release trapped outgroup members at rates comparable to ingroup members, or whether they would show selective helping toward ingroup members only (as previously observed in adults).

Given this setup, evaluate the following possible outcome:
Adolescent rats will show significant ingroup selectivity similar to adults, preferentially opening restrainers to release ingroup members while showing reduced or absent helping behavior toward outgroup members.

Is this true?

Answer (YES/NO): NO